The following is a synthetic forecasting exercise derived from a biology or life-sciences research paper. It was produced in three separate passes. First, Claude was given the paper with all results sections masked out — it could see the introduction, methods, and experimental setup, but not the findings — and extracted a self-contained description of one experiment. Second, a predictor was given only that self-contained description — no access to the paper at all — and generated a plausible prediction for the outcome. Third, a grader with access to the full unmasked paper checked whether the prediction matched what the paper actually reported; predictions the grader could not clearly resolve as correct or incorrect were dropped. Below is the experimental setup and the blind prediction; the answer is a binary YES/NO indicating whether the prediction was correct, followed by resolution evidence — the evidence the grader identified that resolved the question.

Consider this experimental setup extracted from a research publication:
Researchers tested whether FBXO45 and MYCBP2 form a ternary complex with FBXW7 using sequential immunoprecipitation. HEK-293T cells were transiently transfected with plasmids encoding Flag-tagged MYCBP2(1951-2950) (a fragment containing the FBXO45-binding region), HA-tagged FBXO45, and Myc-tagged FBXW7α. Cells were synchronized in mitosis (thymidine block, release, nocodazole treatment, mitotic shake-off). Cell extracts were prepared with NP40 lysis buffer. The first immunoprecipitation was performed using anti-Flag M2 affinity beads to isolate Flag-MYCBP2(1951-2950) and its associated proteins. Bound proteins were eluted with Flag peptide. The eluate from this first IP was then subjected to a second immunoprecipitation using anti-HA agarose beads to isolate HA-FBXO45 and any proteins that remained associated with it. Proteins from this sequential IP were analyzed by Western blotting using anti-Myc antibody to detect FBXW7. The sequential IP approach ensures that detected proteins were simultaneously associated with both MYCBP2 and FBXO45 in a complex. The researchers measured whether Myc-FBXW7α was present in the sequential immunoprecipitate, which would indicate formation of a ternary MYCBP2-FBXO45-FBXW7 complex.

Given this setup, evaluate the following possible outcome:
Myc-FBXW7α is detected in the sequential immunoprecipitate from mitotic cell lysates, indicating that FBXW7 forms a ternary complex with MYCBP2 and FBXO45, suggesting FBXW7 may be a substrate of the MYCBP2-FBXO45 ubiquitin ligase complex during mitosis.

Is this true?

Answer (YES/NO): YES